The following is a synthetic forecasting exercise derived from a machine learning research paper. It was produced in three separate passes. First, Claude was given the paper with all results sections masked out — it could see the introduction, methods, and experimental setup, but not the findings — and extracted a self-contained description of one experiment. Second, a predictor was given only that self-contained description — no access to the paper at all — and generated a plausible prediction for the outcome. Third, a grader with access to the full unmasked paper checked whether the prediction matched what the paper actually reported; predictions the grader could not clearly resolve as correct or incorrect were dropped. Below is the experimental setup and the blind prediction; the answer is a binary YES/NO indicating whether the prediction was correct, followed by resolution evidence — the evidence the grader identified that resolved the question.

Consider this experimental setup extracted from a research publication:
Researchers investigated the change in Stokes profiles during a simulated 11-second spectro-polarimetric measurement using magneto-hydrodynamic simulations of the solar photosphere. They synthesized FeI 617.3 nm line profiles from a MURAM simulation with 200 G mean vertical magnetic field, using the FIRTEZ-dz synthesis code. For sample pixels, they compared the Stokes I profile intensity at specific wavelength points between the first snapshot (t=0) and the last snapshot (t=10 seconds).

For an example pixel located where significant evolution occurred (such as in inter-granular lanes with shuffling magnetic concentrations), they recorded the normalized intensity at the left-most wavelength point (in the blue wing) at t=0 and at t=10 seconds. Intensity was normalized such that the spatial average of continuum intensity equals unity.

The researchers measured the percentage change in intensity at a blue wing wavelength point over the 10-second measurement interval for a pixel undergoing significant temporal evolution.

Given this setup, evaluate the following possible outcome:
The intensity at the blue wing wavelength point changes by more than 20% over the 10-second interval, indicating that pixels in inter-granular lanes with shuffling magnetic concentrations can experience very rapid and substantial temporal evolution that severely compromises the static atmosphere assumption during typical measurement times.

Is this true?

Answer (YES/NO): YES